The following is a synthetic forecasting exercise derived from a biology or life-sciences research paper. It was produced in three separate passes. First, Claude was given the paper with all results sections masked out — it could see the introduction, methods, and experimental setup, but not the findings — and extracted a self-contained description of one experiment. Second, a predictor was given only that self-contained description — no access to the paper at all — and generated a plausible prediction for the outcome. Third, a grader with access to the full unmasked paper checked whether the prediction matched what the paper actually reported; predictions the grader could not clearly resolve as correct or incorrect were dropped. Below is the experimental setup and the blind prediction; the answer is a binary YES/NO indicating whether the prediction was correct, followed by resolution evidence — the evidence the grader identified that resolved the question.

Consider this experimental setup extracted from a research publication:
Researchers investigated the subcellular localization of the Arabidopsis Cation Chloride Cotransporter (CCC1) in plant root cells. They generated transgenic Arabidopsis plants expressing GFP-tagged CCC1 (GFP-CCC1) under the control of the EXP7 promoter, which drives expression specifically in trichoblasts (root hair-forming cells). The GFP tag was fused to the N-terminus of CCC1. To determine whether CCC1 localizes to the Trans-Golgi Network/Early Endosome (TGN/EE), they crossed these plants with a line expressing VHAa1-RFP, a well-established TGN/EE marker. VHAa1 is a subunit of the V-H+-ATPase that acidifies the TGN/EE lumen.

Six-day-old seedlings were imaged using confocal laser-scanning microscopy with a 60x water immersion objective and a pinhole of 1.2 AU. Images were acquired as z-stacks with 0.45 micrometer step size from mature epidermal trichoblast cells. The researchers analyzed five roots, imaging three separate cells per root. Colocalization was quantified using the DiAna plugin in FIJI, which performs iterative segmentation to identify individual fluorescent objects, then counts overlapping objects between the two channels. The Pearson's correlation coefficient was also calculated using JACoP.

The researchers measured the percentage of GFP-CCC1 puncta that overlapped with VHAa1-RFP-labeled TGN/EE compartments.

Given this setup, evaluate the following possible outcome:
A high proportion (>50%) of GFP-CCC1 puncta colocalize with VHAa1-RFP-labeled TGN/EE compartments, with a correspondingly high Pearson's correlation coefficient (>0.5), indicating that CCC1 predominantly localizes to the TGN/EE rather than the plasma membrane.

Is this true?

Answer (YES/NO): YES